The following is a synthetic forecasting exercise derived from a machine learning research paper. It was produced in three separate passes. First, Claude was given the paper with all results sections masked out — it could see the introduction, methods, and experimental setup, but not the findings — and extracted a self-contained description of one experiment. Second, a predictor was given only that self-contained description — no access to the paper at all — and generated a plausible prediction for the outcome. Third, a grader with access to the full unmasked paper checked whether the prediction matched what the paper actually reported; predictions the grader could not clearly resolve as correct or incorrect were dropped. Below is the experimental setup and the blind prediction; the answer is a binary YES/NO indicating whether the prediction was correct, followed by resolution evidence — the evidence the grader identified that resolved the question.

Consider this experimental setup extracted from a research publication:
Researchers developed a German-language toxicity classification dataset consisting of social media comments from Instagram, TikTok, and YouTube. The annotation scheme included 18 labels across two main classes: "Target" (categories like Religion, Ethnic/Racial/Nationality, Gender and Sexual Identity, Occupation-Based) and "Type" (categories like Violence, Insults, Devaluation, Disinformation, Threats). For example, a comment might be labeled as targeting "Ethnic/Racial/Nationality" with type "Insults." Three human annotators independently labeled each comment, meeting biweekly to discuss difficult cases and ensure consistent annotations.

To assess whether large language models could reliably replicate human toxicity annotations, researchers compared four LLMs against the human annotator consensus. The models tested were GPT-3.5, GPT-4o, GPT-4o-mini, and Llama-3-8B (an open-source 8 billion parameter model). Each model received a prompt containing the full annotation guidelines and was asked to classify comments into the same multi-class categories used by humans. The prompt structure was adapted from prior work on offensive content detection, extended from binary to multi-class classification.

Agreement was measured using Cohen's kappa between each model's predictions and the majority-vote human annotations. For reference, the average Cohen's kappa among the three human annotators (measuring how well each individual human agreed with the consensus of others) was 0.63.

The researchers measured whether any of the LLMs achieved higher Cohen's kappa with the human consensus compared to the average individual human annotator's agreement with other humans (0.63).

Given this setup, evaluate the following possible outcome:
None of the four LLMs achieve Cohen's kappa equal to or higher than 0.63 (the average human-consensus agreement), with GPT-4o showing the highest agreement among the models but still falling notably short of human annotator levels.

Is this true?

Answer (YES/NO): NO